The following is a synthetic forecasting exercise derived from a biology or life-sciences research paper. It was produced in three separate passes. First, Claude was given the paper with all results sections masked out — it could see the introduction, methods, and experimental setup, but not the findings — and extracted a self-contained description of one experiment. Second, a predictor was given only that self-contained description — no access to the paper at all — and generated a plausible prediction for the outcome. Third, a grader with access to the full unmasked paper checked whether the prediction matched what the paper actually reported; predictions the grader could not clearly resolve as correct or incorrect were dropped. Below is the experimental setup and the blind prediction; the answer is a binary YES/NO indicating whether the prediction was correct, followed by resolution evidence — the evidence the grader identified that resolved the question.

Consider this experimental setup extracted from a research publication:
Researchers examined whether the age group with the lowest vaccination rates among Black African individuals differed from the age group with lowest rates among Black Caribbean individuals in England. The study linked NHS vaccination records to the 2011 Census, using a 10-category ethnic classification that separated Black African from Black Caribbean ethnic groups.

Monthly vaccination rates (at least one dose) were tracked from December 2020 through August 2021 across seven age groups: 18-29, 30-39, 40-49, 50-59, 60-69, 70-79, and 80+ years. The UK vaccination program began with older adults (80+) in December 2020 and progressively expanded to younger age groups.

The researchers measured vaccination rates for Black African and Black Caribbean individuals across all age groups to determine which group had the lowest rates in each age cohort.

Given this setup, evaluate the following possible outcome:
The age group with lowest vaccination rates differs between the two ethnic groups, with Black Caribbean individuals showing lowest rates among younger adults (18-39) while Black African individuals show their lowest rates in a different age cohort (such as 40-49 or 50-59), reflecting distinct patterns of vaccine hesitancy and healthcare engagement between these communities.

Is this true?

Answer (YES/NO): NO